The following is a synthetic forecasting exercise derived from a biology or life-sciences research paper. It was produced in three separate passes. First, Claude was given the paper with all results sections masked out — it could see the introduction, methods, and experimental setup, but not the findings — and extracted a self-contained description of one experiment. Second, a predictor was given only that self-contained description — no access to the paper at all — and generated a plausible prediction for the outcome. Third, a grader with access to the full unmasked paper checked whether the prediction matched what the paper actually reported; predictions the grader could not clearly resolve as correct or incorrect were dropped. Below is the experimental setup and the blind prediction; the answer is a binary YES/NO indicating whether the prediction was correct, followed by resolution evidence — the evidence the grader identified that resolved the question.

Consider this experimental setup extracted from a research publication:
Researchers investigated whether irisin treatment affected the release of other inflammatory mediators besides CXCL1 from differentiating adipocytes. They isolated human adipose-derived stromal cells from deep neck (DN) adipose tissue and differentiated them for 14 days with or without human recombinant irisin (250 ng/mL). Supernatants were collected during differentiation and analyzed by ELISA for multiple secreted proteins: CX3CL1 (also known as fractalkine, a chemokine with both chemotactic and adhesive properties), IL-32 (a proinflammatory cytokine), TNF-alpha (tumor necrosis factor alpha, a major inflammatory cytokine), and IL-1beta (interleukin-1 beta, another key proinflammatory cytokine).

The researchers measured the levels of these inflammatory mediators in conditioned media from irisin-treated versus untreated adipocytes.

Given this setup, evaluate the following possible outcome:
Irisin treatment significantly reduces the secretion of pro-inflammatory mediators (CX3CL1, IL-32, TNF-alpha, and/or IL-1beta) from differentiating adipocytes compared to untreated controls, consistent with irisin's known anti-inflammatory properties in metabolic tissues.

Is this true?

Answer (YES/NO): NO